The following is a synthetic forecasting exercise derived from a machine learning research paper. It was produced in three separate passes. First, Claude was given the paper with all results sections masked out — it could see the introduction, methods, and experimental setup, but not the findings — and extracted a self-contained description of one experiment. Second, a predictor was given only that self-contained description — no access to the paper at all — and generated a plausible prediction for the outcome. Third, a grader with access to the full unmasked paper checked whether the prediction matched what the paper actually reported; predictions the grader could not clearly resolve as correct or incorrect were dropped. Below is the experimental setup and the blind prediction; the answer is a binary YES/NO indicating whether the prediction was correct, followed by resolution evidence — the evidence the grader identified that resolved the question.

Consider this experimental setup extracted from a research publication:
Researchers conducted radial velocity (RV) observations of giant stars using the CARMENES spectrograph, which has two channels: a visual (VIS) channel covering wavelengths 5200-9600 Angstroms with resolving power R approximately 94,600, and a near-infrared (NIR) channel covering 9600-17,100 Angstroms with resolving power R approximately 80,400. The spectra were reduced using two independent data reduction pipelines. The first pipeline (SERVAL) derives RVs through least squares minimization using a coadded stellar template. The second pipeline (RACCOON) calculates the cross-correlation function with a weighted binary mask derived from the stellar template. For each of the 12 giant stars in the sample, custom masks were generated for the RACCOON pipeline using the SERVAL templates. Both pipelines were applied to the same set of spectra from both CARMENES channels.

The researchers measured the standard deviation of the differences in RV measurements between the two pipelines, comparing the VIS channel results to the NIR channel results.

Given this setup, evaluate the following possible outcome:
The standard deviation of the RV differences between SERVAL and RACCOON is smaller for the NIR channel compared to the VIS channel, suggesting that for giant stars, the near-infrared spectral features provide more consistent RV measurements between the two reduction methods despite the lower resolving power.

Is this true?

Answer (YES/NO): NO